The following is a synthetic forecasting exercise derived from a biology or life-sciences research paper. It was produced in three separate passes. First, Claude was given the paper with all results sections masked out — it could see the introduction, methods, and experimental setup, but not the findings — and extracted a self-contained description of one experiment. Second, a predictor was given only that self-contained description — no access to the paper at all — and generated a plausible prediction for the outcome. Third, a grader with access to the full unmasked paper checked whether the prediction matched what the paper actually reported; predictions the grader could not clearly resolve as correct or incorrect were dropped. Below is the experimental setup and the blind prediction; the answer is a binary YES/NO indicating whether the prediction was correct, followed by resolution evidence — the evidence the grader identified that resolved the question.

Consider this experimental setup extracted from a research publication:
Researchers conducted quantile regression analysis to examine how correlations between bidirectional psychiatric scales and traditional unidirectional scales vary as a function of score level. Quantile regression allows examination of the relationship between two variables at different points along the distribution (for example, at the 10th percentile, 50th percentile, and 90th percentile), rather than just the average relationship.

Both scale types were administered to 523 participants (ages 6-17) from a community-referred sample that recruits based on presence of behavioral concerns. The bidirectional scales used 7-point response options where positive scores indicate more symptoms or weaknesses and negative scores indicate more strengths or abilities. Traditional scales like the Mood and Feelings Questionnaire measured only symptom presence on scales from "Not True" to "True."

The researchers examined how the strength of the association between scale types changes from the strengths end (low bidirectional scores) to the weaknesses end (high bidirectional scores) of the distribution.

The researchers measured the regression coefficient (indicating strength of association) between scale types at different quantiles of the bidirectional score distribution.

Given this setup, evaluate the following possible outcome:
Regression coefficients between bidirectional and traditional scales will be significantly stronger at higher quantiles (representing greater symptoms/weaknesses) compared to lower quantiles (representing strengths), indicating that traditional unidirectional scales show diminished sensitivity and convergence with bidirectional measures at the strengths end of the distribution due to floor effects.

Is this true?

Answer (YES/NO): YES